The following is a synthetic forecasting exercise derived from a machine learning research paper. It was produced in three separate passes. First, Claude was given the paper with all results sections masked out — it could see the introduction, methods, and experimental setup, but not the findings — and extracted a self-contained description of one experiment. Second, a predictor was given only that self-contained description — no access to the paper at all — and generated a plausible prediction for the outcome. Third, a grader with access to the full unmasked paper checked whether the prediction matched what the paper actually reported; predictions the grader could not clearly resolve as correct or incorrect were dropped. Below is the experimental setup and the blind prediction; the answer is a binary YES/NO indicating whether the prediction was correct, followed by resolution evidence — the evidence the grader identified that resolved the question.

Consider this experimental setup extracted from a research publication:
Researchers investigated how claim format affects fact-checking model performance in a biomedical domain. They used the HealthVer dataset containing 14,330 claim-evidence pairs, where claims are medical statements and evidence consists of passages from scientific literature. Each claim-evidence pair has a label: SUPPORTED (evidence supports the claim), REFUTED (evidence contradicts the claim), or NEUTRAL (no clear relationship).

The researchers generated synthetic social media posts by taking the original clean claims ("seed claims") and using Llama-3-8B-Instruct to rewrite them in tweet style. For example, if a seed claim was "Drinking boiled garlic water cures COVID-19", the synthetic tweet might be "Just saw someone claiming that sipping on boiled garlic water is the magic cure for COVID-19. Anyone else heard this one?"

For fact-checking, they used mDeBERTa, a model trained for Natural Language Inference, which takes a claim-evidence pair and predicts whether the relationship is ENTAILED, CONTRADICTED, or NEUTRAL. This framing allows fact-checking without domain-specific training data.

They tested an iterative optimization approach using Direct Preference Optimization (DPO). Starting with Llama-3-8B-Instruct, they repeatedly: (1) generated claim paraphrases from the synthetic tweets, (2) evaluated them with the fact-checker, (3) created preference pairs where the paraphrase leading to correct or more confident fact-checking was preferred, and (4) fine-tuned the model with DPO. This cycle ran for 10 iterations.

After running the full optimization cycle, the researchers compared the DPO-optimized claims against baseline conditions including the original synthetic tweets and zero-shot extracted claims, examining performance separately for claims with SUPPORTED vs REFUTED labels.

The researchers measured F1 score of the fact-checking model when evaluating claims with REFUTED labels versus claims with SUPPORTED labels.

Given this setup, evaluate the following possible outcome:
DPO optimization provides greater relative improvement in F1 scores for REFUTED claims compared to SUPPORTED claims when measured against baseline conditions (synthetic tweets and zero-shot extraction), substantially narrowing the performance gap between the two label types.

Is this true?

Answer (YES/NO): YES